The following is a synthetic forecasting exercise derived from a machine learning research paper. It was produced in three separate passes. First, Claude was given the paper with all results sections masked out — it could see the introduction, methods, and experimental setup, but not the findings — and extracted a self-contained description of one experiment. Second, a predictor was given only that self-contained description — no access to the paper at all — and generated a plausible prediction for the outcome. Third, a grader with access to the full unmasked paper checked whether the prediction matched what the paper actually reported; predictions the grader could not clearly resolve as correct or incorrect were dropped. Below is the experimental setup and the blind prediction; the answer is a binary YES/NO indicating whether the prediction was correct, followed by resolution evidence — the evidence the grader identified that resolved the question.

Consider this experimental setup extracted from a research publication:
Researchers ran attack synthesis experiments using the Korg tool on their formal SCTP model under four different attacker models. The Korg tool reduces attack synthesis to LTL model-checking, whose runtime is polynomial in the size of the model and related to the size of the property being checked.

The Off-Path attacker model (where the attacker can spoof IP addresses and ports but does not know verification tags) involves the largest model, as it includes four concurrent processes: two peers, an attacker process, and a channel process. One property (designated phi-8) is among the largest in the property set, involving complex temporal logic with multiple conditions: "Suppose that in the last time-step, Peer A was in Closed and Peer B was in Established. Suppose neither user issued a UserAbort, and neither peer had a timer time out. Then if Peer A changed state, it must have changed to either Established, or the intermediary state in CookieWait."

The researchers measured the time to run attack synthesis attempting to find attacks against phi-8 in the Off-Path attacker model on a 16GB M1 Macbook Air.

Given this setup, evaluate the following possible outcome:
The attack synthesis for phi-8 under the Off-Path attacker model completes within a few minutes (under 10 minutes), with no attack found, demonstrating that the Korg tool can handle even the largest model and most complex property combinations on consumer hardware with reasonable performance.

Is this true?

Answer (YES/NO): NO